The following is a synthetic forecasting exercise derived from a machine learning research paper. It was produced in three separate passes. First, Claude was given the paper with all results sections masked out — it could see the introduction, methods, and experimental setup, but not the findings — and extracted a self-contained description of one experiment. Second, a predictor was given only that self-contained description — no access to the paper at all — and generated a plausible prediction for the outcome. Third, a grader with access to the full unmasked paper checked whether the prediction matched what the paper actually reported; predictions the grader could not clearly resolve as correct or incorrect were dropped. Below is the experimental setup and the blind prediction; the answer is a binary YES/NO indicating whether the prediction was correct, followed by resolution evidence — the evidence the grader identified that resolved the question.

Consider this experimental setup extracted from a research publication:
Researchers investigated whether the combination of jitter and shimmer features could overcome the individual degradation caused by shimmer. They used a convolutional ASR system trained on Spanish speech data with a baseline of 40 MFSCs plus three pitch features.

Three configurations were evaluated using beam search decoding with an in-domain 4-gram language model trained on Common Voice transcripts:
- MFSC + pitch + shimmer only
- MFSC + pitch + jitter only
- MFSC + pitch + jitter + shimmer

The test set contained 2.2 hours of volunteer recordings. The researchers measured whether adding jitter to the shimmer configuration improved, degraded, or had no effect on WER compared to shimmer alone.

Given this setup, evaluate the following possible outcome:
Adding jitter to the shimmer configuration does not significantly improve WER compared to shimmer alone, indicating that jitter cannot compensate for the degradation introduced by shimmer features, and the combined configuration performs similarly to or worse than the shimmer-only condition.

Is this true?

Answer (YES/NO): NO